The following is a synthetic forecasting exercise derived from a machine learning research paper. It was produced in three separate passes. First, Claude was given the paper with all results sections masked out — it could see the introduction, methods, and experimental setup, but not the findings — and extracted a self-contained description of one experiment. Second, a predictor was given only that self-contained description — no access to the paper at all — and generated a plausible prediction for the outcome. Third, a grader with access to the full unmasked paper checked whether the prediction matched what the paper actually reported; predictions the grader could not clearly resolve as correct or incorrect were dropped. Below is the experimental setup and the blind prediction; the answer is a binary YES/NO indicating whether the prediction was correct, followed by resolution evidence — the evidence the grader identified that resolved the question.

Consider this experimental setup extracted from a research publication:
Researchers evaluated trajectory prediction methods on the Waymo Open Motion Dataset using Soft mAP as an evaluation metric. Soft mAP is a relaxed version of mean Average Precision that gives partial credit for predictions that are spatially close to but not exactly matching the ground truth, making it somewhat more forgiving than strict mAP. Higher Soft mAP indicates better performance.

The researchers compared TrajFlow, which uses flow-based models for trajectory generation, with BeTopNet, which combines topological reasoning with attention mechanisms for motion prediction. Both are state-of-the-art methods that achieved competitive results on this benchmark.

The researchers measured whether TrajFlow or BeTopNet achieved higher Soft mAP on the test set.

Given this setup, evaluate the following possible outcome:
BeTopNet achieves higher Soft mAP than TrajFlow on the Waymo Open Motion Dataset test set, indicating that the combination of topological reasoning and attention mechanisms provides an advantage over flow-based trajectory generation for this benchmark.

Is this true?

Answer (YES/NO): NO